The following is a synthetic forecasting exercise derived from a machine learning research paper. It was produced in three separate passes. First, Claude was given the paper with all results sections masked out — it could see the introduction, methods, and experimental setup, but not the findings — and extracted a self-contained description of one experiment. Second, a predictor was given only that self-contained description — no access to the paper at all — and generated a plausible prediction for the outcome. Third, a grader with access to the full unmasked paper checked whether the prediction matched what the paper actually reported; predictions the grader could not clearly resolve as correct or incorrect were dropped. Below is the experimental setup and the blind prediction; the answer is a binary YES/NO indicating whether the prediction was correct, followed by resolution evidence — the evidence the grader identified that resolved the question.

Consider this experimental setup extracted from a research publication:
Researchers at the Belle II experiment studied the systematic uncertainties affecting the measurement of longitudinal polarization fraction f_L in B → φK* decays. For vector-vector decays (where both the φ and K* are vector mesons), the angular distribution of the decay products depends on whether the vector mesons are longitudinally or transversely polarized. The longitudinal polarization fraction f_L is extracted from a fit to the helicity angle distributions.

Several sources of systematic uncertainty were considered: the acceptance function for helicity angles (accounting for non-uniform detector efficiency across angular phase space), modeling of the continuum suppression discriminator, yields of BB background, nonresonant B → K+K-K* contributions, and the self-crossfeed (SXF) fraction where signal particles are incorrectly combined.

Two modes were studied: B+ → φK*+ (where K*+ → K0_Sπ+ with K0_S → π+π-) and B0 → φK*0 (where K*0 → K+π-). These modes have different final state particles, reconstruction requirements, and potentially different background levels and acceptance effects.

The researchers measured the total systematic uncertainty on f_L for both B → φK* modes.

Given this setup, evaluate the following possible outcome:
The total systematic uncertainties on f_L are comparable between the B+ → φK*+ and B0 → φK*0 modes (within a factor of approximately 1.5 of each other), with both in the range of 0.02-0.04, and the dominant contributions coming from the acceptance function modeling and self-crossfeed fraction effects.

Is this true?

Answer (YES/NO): NO